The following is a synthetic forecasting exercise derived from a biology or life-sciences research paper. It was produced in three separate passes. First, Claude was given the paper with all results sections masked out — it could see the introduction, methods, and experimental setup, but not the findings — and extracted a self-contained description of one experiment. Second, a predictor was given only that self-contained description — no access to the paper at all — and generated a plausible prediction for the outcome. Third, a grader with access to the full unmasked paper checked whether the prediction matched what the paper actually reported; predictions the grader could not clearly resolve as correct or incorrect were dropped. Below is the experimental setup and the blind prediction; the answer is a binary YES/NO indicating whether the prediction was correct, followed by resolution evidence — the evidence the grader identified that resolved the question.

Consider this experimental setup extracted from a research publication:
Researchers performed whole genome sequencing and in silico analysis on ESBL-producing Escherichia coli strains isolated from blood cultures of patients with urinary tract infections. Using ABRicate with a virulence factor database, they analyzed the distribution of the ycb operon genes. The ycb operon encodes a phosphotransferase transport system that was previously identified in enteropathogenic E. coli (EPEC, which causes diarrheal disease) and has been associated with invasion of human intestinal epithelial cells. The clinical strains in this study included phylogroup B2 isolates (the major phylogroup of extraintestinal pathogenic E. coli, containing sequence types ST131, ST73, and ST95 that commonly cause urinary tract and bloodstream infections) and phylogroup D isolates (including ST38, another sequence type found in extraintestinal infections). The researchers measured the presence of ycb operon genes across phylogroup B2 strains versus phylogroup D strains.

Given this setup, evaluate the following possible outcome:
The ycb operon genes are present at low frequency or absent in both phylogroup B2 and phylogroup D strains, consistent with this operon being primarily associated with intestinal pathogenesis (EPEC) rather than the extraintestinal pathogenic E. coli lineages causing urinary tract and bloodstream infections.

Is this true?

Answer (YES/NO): NO